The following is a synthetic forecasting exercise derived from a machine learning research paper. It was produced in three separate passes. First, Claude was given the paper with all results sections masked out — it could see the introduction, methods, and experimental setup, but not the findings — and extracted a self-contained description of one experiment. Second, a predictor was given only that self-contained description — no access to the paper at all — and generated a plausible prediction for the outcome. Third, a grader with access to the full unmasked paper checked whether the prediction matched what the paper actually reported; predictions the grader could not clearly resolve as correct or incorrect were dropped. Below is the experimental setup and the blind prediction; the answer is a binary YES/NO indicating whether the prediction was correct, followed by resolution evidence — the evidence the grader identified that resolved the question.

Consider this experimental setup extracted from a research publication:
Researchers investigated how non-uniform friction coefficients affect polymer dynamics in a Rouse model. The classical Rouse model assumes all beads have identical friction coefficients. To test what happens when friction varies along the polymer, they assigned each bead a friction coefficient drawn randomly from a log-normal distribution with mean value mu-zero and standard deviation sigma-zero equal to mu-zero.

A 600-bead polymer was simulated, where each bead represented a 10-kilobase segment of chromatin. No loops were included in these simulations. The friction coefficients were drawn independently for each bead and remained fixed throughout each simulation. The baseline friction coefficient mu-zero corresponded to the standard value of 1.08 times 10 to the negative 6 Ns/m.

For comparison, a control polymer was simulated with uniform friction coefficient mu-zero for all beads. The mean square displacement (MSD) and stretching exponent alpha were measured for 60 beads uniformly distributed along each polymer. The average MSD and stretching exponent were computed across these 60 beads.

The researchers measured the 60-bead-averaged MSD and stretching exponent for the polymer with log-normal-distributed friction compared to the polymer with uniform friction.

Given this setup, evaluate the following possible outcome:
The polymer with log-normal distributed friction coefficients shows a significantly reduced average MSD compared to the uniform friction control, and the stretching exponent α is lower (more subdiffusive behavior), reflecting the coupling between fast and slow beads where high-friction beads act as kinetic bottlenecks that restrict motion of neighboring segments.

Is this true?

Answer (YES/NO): NO